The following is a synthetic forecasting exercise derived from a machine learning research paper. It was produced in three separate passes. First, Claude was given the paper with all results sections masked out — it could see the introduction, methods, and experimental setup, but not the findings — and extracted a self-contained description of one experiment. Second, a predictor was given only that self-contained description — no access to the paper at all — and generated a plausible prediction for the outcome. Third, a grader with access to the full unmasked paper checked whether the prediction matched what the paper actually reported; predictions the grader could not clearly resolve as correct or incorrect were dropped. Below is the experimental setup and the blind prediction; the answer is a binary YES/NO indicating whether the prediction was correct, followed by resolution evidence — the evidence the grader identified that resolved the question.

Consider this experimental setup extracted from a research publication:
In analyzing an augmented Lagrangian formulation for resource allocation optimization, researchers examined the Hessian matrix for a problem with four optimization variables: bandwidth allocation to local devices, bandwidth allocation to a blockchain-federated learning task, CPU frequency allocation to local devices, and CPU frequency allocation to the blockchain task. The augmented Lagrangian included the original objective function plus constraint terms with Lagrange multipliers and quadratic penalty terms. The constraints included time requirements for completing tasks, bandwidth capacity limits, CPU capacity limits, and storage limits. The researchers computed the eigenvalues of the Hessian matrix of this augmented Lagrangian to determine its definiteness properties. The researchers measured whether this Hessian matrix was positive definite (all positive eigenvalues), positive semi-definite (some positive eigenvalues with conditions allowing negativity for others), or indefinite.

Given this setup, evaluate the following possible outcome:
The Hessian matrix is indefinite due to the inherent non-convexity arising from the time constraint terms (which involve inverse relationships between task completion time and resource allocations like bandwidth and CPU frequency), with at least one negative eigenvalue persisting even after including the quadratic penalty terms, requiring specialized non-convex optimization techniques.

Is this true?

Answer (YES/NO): NO